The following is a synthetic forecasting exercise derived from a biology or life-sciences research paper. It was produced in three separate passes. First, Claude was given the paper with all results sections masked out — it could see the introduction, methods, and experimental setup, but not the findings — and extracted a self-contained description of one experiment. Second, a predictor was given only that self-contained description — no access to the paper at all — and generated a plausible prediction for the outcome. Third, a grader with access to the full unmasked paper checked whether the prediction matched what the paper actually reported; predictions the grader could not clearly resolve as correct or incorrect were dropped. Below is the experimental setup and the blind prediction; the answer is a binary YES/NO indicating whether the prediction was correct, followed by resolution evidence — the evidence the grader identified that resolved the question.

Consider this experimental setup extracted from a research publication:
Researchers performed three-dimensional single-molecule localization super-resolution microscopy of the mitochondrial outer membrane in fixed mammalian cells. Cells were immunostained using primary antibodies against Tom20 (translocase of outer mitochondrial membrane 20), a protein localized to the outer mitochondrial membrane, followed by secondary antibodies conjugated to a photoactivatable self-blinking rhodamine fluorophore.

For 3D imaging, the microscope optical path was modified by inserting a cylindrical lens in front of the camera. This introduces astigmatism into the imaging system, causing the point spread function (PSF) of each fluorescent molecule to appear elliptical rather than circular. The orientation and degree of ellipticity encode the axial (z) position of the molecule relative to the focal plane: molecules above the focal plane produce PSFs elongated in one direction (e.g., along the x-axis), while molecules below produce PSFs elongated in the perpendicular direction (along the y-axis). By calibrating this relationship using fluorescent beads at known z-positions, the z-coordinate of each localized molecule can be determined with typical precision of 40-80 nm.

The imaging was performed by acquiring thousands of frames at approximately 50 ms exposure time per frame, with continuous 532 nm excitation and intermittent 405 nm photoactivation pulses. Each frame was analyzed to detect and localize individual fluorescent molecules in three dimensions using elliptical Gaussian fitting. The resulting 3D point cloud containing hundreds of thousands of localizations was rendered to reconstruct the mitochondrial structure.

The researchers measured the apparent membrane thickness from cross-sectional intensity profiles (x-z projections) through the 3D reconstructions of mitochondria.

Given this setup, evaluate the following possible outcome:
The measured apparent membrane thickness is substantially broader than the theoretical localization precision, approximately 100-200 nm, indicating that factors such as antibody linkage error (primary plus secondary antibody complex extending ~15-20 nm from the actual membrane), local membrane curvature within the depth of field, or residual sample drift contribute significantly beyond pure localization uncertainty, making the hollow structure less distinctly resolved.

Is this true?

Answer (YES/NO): NO